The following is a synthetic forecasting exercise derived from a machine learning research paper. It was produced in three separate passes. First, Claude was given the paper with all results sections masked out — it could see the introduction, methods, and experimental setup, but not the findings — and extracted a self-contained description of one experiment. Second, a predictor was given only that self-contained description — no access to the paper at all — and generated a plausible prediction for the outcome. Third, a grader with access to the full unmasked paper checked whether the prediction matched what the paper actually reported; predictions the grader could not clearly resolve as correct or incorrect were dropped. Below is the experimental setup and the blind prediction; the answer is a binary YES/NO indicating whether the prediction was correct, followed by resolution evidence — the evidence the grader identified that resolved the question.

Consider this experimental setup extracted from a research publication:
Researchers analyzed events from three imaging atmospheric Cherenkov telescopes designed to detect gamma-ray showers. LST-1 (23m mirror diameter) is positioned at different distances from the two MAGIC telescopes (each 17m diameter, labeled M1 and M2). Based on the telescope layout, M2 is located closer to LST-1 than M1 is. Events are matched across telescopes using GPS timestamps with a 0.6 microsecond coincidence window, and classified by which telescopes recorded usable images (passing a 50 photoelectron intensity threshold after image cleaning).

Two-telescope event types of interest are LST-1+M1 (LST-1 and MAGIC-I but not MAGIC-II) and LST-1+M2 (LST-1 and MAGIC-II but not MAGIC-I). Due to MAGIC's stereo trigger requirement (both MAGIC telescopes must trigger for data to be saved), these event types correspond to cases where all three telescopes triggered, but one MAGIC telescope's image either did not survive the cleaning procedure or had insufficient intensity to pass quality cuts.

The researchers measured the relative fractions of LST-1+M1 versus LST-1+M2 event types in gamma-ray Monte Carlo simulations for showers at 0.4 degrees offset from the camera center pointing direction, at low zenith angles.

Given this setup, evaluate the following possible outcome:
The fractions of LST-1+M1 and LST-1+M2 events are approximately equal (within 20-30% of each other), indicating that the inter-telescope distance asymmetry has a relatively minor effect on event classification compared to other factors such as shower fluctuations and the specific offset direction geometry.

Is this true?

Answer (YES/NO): NO